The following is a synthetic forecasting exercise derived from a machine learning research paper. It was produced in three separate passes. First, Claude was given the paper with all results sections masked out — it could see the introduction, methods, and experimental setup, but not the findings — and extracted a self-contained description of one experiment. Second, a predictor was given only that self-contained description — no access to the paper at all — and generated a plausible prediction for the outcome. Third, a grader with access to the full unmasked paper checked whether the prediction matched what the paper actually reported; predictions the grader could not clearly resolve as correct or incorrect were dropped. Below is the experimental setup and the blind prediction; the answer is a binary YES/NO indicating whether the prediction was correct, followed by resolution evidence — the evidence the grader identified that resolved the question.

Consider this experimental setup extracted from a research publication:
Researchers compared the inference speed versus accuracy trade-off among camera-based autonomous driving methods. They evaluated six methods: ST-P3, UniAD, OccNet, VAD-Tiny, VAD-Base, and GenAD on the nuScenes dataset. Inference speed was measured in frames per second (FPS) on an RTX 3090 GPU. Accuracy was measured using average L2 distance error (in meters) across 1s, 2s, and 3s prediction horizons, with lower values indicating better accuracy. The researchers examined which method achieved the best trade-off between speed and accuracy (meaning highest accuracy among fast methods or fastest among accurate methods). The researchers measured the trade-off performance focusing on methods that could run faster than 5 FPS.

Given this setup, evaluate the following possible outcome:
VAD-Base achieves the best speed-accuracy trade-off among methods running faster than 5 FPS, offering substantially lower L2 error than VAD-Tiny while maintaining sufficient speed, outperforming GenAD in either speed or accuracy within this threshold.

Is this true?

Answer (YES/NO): NO